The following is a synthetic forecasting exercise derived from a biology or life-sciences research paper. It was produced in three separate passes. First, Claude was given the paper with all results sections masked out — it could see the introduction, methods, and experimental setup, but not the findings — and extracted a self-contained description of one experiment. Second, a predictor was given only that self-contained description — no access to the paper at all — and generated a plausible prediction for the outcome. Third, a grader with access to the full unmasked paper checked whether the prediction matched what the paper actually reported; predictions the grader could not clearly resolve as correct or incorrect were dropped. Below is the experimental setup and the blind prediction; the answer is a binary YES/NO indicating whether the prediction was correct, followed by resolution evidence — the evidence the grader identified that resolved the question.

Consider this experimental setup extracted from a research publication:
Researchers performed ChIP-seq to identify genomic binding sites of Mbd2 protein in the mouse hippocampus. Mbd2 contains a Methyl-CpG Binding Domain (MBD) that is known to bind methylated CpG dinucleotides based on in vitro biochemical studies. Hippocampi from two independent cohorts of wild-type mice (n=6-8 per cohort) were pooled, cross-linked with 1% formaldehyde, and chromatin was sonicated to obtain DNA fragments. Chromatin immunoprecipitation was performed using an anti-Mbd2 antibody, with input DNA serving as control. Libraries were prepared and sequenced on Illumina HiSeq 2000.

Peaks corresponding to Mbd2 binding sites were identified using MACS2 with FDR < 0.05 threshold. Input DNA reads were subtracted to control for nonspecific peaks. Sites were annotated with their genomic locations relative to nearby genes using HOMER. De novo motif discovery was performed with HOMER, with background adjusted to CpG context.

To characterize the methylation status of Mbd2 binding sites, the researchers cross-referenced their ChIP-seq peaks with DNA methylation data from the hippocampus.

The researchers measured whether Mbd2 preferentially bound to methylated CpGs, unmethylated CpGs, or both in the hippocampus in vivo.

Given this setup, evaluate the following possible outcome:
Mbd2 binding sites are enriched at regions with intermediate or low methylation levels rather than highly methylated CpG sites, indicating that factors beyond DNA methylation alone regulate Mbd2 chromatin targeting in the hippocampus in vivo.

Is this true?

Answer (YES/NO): NO